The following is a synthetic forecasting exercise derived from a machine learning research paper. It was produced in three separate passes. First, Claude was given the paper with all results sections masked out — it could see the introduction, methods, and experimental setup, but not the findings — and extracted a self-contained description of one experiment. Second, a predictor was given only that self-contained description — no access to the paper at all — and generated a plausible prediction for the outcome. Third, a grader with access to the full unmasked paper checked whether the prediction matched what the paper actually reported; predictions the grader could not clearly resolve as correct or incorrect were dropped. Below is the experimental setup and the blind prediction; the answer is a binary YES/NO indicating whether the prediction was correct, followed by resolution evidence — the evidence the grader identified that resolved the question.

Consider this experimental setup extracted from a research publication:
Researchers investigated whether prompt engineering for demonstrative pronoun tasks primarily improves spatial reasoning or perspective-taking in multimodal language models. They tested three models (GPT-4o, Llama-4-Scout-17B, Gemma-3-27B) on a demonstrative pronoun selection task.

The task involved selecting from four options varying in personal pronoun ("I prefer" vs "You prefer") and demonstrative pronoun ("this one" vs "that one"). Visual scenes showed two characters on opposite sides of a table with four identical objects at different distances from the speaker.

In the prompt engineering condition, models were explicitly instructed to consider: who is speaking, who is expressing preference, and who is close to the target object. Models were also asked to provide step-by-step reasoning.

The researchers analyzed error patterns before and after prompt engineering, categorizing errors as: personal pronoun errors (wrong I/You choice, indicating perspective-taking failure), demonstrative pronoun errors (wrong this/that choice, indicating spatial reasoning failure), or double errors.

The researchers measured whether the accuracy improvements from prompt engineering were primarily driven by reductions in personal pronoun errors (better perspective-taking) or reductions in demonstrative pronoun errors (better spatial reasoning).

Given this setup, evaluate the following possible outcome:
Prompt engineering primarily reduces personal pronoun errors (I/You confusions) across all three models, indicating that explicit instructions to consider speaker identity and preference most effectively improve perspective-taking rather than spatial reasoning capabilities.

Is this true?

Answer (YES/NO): NO